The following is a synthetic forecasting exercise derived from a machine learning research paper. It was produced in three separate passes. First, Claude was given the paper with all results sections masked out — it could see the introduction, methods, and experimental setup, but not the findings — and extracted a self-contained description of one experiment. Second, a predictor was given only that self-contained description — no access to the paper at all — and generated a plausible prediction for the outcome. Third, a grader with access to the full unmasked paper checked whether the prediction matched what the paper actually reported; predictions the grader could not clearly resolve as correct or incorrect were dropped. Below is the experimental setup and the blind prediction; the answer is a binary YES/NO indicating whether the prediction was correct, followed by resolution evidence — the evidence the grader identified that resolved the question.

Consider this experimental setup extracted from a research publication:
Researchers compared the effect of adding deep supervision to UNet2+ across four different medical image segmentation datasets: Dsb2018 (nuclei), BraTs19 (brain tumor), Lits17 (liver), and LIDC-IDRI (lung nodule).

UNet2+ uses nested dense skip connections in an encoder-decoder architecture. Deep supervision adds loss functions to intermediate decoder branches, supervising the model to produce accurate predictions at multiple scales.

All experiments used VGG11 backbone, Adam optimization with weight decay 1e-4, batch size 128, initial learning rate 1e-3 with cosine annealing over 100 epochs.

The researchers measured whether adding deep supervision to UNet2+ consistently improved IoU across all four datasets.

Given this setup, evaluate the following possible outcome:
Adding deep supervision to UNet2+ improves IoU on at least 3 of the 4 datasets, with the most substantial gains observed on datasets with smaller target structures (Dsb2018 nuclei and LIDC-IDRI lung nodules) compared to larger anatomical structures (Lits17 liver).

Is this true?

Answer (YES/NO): NO